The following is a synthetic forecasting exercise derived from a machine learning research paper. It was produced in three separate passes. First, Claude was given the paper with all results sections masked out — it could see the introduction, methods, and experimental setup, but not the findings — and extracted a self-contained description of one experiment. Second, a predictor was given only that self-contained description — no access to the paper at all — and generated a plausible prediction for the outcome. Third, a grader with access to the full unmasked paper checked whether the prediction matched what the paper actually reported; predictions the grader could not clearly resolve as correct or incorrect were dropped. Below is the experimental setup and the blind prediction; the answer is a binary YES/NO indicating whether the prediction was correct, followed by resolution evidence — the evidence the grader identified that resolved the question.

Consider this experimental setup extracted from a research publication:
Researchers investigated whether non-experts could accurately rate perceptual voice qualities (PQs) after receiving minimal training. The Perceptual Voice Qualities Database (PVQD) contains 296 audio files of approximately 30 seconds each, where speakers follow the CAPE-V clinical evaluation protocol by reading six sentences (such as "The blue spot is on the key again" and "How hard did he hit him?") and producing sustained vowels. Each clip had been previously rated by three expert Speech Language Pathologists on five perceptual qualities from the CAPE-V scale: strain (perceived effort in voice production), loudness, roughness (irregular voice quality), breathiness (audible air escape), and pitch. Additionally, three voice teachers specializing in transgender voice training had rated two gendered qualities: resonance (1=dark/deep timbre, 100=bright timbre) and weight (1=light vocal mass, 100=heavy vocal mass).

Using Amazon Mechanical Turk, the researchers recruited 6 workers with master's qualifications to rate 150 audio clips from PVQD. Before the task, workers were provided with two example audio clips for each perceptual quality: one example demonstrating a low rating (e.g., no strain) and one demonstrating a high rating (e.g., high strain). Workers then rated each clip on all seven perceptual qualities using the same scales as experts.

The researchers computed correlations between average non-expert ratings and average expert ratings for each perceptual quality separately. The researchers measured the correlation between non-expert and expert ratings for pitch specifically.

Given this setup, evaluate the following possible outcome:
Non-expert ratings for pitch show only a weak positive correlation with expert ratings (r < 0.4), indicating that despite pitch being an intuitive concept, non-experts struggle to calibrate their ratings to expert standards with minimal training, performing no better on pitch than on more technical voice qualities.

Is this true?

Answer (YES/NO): NO